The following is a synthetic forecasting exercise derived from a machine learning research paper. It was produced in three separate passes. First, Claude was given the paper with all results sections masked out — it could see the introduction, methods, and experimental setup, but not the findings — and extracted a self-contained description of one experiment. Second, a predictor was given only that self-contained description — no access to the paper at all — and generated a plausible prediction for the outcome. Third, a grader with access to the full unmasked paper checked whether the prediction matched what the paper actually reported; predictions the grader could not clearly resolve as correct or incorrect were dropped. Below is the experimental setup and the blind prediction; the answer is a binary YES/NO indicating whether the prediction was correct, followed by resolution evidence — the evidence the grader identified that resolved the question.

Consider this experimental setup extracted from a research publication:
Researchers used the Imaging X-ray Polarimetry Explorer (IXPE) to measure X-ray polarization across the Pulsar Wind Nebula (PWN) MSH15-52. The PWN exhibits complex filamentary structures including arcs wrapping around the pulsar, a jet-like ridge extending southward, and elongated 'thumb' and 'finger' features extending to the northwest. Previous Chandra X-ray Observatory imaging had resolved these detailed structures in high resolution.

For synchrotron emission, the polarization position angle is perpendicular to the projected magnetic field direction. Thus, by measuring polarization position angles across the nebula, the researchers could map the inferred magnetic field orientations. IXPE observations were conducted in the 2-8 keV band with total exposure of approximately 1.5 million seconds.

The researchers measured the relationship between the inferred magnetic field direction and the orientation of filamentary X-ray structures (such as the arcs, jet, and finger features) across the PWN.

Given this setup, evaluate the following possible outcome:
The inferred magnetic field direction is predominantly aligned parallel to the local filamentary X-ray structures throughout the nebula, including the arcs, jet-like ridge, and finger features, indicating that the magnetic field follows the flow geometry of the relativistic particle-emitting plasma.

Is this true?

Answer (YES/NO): NO